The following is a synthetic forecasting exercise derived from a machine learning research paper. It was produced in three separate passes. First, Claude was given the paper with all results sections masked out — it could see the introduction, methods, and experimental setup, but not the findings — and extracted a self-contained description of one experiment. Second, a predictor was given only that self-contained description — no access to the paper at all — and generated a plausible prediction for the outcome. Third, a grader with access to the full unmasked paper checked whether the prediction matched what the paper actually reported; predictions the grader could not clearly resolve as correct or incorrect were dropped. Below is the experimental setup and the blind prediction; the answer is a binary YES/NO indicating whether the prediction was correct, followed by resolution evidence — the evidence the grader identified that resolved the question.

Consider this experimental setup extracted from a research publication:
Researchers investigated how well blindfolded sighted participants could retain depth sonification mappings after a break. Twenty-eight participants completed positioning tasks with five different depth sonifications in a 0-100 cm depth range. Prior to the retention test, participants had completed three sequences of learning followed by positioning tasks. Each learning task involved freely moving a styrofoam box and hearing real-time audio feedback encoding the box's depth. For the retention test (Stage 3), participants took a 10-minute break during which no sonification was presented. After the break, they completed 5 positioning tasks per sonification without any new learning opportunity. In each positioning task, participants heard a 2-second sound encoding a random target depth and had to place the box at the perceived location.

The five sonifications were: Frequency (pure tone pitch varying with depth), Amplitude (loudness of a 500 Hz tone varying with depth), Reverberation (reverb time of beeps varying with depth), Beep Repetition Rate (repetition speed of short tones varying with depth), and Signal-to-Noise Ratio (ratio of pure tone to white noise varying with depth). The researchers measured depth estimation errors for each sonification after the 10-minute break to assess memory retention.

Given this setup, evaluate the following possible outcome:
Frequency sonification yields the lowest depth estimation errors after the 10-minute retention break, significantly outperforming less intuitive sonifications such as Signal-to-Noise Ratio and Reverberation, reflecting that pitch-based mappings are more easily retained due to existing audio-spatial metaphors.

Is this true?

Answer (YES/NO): NO